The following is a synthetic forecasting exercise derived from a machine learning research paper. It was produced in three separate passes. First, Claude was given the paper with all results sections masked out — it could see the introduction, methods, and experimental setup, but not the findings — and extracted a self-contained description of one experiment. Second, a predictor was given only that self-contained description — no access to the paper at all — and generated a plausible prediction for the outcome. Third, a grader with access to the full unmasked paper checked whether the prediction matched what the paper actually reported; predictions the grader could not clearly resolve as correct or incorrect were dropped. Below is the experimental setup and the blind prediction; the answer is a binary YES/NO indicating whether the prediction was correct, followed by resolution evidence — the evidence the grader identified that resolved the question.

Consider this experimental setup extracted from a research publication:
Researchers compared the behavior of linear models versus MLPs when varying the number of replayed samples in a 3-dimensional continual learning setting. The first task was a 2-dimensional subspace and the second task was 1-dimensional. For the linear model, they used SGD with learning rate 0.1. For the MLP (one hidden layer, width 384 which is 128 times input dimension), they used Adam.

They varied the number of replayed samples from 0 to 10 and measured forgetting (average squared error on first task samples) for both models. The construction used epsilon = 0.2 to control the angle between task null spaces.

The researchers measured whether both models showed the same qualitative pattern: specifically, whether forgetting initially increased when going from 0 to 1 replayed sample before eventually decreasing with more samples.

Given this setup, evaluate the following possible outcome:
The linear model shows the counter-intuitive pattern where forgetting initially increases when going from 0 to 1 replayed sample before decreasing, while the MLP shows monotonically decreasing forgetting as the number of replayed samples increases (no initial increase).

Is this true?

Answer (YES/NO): NO